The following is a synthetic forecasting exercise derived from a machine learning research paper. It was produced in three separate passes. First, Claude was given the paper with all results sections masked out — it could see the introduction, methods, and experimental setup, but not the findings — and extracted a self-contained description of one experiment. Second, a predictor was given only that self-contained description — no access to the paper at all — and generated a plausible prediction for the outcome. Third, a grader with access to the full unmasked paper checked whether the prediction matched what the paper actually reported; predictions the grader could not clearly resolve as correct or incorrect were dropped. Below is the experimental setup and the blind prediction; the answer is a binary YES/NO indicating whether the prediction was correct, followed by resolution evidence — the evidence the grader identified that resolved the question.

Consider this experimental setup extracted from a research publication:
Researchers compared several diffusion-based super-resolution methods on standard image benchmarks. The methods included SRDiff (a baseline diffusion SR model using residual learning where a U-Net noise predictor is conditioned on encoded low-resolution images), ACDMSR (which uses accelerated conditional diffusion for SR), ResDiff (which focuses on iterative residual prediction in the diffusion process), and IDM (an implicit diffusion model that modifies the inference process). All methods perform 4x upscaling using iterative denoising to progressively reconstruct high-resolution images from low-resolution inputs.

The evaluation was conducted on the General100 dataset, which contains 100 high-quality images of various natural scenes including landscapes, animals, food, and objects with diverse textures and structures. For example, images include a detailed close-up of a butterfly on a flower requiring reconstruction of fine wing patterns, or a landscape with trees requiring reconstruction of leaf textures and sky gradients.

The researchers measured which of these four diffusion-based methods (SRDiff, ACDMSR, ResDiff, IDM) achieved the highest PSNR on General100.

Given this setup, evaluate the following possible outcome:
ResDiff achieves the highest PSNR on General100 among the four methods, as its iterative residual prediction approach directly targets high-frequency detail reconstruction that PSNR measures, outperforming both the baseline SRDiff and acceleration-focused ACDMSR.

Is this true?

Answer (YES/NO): NO